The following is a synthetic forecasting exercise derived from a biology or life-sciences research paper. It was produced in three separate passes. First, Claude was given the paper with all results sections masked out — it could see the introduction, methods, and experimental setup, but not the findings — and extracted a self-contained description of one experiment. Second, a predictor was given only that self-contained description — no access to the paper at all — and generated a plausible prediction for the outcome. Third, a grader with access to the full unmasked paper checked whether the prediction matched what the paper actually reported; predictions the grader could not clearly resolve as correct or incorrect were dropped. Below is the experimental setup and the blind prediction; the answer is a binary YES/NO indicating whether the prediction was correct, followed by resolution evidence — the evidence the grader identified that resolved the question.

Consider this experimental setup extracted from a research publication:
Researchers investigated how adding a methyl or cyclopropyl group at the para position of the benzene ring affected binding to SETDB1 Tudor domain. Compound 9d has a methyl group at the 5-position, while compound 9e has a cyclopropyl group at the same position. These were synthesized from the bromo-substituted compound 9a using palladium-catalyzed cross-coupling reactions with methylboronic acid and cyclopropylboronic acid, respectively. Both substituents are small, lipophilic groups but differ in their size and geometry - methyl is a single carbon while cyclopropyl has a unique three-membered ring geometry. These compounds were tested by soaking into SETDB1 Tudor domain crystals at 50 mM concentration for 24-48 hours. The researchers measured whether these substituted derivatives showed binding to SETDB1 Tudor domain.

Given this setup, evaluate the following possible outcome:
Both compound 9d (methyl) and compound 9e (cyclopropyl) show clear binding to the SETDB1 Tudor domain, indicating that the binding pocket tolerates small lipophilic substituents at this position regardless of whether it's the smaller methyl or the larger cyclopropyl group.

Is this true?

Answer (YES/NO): NO